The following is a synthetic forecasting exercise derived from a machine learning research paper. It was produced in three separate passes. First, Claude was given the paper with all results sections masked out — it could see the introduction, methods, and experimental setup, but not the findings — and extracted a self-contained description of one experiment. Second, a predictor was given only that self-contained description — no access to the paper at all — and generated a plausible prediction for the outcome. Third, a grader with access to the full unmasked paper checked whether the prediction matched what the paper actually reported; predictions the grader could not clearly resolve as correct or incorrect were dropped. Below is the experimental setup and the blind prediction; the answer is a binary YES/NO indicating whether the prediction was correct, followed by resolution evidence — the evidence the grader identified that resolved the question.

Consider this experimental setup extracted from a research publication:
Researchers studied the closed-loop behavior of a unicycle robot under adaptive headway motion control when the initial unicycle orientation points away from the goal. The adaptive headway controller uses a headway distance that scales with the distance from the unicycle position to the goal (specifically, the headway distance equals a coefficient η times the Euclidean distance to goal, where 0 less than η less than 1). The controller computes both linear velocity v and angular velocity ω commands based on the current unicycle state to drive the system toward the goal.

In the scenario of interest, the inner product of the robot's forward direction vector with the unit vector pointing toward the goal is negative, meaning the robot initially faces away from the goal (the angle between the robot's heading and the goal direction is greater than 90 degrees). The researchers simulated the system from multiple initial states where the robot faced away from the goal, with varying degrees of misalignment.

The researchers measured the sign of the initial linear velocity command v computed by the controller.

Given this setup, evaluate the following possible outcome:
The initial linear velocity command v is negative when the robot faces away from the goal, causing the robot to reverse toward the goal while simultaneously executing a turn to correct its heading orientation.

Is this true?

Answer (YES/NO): YES